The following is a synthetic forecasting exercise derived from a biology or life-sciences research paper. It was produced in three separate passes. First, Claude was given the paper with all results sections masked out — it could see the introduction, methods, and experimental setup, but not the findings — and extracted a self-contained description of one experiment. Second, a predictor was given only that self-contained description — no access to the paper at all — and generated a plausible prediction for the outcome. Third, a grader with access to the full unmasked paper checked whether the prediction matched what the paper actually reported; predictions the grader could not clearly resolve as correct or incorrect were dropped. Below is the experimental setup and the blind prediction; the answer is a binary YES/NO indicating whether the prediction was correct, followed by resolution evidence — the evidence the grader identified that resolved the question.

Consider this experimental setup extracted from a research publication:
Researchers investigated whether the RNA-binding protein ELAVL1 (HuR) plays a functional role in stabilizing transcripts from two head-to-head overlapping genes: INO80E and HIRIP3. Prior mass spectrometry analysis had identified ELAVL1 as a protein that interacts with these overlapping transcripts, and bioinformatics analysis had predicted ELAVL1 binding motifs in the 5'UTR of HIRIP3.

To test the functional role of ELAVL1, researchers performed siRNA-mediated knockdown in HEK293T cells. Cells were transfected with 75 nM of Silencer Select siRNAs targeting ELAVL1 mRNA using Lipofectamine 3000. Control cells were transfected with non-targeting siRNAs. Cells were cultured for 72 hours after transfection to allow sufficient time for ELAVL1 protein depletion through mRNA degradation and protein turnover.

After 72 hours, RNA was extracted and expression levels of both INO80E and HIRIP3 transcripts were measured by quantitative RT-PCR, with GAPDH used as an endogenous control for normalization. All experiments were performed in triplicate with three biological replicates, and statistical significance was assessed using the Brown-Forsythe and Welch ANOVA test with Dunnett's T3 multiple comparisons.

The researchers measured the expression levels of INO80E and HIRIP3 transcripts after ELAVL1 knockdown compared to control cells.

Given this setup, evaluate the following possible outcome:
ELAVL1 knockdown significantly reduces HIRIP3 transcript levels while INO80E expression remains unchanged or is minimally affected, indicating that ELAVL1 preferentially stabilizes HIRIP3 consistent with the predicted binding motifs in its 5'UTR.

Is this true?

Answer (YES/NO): NO